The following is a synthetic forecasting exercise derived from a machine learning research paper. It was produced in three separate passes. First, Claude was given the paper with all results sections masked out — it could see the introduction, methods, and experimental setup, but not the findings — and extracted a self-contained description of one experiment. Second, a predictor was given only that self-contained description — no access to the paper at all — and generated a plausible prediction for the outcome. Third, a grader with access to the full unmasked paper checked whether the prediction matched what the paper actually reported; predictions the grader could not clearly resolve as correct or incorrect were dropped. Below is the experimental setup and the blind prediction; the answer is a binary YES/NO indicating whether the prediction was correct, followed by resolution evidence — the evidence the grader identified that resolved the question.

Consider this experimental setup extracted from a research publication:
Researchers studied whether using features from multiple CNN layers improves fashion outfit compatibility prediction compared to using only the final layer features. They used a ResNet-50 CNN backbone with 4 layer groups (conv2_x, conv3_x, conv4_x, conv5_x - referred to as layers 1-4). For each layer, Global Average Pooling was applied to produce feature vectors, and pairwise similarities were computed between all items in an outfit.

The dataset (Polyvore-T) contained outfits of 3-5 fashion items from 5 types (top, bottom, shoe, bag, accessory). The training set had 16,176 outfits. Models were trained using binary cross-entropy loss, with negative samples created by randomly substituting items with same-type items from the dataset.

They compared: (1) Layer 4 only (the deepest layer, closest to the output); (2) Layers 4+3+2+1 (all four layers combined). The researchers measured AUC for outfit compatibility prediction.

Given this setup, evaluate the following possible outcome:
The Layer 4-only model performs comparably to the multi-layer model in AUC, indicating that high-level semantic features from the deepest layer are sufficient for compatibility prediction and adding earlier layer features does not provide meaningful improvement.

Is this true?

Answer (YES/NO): NO